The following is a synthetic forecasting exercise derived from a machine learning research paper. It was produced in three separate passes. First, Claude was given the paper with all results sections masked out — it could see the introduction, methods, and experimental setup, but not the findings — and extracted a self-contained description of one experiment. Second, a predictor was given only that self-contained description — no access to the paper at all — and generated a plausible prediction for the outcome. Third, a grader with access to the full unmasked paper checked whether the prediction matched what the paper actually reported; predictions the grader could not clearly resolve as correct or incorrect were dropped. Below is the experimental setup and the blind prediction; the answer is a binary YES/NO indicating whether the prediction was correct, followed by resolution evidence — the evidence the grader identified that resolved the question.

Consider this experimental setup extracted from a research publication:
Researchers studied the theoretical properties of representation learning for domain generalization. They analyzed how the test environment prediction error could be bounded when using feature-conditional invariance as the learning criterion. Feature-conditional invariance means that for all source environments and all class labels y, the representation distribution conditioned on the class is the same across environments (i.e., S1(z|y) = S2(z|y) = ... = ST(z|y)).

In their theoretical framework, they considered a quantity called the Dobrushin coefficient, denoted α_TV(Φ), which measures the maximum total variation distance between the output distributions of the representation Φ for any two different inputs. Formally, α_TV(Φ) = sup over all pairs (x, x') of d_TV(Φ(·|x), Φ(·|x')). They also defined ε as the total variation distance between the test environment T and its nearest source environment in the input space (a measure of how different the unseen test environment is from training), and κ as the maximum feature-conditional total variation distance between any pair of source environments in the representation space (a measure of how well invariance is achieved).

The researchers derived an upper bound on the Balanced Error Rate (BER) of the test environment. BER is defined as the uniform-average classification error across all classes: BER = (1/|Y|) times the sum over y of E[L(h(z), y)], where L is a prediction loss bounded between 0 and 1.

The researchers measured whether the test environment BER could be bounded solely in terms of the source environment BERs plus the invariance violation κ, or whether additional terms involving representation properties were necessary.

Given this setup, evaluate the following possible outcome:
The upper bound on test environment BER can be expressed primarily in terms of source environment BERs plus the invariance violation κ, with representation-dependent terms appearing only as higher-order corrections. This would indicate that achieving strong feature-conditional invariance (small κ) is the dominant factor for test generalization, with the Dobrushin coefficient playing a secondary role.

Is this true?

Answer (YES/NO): NO